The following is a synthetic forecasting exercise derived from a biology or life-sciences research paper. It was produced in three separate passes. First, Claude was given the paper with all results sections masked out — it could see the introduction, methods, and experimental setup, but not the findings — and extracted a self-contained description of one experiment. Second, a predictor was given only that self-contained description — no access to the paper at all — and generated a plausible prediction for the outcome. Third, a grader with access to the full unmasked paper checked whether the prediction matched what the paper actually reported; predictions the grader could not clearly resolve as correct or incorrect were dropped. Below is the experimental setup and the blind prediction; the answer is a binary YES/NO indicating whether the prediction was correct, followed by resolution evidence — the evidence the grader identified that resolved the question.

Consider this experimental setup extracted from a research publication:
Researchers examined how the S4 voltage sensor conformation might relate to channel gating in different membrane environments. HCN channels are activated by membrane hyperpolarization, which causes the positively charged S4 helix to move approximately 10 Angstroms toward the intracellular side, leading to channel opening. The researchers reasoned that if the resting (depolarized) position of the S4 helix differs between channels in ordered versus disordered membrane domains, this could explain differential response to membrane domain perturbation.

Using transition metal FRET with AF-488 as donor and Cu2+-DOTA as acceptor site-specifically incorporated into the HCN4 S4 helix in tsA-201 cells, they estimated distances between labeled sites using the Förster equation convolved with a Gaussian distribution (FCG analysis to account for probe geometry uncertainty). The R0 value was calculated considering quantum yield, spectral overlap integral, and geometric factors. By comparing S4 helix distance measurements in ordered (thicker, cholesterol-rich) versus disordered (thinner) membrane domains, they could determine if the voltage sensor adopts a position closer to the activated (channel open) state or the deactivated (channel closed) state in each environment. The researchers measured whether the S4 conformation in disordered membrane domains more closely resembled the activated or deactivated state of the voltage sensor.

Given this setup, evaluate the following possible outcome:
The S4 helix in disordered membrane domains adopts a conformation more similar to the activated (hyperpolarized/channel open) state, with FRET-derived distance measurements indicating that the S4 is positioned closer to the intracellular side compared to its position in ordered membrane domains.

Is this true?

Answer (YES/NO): YES